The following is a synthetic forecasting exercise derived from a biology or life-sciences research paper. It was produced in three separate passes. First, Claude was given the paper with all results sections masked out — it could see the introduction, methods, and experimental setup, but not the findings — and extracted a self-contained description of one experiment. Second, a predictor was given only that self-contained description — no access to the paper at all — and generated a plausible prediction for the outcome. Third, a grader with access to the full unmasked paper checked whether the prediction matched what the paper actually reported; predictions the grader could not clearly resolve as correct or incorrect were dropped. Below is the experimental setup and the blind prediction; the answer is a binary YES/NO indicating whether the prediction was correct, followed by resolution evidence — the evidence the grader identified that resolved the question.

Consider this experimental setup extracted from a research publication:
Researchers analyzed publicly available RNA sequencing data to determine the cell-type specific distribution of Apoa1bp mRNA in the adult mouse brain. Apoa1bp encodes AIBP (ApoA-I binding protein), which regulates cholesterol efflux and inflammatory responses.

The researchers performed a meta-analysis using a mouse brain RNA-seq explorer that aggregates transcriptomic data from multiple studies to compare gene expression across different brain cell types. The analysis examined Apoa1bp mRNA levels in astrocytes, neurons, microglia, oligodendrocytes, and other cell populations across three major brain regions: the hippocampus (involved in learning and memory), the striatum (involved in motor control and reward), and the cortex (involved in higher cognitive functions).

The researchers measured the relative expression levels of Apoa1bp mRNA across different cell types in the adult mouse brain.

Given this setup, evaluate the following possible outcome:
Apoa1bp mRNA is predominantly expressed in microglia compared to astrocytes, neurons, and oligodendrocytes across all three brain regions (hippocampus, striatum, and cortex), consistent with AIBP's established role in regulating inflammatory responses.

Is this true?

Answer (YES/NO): NO